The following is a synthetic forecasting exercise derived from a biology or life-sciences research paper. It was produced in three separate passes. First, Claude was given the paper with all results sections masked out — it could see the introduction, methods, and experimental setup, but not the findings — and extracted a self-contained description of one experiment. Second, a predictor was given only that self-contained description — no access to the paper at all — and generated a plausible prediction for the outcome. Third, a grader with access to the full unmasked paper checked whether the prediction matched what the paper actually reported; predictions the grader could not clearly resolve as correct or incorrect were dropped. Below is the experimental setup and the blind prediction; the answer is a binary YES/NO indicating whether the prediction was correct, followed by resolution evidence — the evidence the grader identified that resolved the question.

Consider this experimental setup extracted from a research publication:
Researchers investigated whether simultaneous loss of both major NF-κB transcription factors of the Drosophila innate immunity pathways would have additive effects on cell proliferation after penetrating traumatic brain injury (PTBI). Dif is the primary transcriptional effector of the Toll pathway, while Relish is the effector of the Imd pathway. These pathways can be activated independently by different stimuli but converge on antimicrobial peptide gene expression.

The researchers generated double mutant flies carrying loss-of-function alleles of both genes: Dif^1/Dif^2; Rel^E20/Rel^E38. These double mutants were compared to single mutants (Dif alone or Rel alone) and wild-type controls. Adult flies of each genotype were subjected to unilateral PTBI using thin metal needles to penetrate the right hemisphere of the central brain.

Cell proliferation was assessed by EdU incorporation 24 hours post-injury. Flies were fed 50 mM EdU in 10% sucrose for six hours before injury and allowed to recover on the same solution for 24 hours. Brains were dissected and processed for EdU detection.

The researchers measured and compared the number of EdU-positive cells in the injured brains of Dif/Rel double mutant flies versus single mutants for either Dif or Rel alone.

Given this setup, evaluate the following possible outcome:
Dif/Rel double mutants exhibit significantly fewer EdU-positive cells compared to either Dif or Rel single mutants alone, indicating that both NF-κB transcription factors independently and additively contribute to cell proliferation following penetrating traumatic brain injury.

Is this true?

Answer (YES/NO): NO